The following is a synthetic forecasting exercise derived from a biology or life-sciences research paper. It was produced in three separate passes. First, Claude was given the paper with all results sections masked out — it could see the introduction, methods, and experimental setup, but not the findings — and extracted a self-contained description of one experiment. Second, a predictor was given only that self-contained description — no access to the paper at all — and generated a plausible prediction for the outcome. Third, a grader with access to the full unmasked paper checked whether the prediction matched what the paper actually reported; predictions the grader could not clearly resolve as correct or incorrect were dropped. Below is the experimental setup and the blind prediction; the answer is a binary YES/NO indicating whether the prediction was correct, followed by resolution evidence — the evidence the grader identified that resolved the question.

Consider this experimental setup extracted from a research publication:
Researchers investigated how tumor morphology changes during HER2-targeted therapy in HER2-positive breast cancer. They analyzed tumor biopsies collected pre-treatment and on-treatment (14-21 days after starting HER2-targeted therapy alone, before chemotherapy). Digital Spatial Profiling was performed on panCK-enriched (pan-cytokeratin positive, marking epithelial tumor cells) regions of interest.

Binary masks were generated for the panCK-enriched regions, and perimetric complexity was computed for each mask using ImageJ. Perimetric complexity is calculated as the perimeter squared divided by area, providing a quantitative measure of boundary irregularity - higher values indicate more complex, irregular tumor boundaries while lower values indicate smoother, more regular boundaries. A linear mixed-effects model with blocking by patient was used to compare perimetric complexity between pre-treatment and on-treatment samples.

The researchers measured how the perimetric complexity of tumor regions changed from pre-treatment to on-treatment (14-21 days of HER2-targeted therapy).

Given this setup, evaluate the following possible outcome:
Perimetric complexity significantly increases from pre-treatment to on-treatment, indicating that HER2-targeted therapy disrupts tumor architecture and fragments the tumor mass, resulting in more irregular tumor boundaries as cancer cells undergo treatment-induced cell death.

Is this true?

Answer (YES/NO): NO